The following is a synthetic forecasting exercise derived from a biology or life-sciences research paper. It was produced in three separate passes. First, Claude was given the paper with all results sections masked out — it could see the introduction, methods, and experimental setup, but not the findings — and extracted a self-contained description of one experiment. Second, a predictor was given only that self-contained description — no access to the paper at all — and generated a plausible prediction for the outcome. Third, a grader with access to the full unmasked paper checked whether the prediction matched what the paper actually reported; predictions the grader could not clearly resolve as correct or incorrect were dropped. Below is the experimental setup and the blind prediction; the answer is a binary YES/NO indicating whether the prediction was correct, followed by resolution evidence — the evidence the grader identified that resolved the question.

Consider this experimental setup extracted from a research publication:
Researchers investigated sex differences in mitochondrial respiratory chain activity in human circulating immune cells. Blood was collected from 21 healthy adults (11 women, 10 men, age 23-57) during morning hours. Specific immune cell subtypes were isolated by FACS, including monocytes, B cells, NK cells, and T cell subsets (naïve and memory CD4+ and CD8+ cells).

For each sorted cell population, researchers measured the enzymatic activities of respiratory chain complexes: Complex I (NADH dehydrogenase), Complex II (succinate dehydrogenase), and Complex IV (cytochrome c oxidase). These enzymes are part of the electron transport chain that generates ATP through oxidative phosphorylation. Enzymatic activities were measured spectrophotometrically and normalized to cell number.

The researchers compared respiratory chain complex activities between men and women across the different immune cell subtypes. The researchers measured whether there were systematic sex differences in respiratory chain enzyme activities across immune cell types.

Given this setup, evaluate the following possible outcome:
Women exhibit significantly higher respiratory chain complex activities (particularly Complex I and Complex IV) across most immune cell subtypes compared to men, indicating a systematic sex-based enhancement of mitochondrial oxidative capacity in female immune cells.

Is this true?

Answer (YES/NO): NO